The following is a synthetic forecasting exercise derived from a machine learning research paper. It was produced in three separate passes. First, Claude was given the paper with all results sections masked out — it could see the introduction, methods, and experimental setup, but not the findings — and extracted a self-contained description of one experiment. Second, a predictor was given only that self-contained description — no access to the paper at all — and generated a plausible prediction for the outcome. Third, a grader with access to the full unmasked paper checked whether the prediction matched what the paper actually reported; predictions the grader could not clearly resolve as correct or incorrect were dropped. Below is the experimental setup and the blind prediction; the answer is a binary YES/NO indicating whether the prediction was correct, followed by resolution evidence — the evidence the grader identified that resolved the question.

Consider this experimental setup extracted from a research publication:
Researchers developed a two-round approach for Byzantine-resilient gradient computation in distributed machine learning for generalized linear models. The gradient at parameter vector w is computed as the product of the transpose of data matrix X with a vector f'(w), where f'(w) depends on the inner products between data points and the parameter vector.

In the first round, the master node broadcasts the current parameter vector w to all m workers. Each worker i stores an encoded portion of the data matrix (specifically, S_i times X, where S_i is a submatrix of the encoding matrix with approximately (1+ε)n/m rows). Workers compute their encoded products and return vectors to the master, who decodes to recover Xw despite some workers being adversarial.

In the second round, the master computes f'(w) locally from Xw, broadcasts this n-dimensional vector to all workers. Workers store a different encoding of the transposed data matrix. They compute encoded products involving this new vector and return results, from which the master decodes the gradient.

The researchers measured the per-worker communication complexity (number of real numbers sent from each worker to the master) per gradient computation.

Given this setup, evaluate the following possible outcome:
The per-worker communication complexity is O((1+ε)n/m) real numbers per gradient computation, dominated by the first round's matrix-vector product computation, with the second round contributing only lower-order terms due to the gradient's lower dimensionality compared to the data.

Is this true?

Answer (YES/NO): NO